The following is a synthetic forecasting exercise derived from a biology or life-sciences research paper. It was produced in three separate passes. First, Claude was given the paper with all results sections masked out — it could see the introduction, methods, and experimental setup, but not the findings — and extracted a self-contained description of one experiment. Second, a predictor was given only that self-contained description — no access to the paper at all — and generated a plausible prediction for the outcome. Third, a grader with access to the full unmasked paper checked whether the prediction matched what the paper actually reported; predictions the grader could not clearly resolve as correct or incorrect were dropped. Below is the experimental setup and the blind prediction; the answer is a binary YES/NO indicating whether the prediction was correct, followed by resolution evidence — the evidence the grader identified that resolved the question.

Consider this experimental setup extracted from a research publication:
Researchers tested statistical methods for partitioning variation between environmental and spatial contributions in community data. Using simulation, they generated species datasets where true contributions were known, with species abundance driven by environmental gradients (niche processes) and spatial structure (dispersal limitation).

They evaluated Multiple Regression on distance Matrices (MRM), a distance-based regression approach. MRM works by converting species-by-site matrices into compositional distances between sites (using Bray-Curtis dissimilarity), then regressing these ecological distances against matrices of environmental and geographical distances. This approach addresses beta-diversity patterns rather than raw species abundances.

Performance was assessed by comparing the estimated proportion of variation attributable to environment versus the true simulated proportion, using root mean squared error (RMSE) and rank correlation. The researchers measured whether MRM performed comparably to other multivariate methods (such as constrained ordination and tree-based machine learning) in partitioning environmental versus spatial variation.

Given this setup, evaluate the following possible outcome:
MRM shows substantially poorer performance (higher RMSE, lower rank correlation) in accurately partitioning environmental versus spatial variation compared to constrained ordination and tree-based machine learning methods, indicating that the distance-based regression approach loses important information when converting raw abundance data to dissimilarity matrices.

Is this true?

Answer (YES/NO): YES